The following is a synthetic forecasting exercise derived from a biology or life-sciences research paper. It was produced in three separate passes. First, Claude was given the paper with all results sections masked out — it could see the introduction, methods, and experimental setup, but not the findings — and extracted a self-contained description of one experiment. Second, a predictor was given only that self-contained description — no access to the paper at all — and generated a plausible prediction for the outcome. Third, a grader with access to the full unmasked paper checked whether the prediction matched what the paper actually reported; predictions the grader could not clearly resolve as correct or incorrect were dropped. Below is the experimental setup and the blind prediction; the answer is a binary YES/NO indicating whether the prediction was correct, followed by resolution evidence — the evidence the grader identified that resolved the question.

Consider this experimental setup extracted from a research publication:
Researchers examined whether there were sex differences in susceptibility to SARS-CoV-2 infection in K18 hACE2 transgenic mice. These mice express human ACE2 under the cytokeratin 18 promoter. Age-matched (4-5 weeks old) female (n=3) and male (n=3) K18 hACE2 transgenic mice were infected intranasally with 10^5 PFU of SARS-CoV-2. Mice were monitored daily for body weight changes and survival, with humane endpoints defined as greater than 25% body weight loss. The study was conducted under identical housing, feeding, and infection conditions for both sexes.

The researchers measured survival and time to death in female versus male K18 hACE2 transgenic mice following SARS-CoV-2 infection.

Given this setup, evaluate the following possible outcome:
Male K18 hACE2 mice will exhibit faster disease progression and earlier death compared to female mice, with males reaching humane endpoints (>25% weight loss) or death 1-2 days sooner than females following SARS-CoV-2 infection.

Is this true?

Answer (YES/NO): NO